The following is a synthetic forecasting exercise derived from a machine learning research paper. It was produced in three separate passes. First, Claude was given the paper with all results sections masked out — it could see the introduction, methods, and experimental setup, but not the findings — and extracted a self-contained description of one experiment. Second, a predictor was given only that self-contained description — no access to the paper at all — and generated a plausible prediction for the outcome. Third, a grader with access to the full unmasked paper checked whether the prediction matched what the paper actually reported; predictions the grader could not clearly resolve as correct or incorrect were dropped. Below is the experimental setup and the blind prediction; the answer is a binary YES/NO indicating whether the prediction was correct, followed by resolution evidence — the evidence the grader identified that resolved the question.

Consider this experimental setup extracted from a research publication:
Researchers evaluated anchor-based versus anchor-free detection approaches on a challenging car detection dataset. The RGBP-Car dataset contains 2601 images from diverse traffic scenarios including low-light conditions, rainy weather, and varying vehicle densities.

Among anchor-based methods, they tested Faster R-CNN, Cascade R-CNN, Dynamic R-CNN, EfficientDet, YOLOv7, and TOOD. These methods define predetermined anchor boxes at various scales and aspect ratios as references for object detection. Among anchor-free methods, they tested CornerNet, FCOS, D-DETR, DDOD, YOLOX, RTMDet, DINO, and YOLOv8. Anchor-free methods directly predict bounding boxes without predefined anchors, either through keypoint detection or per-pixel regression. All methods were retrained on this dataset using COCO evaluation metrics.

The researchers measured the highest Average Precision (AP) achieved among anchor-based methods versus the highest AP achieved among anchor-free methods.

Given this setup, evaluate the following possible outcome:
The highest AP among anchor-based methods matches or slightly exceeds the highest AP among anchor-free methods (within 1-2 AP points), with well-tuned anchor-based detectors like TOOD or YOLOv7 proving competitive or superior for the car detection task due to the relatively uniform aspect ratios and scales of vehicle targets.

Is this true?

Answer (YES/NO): YES